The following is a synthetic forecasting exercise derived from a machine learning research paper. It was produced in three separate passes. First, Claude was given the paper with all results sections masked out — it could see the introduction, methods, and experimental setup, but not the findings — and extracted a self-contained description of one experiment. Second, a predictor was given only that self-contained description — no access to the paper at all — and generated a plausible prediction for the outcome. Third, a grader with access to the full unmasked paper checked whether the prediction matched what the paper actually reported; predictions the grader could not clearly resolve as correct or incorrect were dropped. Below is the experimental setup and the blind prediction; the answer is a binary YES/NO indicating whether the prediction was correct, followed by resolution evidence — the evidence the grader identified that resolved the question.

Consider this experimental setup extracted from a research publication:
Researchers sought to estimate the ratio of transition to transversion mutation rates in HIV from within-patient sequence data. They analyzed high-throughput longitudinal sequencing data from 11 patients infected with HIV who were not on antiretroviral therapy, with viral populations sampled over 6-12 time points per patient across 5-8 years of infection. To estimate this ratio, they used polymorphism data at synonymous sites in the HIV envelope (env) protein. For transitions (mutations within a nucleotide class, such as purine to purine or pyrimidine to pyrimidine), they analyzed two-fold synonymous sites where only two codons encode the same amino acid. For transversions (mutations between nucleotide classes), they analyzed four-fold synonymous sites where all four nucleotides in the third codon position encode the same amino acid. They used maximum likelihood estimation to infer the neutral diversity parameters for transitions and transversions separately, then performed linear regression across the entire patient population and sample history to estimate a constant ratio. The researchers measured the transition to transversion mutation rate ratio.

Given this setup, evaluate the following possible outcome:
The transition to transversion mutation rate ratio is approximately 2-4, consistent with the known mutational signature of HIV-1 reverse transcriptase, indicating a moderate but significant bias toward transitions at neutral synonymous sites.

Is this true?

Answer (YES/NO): NO